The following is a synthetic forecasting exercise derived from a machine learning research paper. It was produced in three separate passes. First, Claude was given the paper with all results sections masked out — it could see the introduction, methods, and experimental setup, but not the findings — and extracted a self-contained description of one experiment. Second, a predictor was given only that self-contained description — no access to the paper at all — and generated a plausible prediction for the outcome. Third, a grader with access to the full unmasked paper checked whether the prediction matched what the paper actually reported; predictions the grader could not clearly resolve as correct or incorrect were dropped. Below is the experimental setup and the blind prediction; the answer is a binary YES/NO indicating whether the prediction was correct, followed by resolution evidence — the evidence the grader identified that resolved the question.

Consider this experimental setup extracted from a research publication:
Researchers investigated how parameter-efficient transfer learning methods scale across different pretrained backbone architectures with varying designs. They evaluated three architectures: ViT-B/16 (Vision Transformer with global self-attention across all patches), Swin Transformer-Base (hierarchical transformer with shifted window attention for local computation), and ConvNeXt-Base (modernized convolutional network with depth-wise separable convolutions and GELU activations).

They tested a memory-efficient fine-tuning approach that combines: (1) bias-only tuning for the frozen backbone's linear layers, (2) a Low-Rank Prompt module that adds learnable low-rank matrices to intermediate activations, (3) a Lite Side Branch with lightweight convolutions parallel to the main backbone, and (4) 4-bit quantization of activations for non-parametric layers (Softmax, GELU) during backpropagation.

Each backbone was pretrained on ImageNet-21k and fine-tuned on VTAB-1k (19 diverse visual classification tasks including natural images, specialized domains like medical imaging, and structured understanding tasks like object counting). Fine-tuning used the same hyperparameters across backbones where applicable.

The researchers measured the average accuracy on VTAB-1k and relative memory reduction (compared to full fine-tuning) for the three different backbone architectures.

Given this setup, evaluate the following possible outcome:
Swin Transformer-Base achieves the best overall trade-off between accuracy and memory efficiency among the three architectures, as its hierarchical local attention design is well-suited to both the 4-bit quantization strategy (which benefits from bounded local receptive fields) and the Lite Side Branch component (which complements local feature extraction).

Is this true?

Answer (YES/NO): NO